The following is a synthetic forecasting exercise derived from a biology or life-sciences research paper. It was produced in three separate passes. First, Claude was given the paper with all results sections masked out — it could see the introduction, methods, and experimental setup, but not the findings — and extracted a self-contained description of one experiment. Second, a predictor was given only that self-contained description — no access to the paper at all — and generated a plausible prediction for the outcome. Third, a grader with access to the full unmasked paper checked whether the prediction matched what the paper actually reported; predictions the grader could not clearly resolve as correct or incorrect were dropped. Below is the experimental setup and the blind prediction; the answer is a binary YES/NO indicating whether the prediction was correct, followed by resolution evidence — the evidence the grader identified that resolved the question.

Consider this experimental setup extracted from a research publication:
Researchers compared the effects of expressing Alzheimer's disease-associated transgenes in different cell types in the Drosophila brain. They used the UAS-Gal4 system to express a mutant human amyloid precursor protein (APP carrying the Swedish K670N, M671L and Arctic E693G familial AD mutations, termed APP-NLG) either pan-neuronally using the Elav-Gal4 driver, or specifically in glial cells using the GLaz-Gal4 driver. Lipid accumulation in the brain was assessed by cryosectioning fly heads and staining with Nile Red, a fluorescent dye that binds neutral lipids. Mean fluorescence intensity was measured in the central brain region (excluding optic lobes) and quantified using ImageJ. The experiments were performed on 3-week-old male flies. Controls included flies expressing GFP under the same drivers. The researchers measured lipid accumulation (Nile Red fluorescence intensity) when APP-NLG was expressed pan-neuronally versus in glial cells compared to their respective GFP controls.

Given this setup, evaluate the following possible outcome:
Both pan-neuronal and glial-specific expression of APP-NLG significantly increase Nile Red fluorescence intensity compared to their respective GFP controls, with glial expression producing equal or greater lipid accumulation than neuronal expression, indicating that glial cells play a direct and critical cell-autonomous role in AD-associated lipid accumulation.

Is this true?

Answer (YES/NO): NO